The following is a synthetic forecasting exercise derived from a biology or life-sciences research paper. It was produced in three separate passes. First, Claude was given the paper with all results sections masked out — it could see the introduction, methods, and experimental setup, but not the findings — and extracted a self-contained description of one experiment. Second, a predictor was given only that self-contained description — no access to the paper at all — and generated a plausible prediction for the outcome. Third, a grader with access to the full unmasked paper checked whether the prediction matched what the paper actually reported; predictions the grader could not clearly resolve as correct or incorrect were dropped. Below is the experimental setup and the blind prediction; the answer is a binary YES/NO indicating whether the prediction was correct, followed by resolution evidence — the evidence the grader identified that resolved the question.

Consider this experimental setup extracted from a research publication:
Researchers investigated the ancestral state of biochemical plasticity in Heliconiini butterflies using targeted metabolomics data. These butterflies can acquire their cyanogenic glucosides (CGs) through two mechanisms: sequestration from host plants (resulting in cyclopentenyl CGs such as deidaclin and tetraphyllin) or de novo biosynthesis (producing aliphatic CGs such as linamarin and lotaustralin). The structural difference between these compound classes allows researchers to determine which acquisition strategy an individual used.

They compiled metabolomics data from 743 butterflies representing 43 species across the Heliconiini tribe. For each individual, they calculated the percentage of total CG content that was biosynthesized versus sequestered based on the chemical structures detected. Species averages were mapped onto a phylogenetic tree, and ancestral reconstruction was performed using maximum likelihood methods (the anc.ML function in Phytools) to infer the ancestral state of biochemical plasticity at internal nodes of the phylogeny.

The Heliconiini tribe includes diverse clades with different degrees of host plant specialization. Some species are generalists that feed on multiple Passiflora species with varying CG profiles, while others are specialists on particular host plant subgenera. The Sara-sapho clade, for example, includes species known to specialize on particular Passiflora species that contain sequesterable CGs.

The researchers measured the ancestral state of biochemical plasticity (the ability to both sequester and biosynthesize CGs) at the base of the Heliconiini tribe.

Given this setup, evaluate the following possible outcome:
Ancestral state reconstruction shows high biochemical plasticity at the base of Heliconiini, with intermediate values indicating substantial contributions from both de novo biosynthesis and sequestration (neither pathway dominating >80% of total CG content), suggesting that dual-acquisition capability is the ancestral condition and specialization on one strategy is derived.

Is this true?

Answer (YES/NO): NO